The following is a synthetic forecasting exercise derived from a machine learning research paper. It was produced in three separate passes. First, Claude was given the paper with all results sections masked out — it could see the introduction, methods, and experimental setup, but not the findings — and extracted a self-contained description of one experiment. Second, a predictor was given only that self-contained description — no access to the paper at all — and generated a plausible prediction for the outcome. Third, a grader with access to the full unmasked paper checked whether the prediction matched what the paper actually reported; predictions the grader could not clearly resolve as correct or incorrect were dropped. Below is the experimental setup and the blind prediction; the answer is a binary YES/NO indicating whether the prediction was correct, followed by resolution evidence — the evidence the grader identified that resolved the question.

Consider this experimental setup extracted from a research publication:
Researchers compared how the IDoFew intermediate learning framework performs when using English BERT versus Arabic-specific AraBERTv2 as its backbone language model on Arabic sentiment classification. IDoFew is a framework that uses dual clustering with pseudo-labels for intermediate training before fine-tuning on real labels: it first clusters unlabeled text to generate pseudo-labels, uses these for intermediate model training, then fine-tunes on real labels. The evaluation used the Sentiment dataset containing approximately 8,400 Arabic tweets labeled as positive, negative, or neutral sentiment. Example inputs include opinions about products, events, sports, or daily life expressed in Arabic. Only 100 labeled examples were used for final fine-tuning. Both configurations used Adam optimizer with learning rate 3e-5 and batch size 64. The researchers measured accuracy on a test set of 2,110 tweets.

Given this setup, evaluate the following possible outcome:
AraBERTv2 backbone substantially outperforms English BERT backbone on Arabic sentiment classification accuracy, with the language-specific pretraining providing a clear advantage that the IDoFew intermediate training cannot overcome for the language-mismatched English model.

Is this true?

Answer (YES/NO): YES